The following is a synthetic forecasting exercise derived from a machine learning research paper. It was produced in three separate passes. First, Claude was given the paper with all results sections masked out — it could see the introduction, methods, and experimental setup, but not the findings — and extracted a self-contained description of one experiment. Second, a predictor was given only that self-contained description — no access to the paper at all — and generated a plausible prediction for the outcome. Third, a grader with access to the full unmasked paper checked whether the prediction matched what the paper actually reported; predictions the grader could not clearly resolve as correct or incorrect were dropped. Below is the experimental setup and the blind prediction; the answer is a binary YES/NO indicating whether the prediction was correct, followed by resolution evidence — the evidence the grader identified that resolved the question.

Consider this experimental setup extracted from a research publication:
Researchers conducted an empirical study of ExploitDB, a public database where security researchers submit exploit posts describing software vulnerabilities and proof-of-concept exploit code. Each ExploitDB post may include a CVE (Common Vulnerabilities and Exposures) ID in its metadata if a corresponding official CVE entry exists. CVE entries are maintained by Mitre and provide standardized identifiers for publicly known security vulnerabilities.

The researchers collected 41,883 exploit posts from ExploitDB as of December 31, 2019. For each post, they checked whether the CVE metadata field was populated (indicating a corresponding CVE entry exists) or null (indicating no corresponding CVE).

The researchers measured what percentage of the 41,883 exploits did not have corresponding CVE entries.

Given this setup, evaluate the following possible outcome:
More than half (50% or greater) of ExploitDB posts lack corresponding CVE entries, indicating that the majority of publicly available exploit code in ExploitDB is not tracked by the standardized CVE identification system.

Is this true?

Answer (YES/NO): NO